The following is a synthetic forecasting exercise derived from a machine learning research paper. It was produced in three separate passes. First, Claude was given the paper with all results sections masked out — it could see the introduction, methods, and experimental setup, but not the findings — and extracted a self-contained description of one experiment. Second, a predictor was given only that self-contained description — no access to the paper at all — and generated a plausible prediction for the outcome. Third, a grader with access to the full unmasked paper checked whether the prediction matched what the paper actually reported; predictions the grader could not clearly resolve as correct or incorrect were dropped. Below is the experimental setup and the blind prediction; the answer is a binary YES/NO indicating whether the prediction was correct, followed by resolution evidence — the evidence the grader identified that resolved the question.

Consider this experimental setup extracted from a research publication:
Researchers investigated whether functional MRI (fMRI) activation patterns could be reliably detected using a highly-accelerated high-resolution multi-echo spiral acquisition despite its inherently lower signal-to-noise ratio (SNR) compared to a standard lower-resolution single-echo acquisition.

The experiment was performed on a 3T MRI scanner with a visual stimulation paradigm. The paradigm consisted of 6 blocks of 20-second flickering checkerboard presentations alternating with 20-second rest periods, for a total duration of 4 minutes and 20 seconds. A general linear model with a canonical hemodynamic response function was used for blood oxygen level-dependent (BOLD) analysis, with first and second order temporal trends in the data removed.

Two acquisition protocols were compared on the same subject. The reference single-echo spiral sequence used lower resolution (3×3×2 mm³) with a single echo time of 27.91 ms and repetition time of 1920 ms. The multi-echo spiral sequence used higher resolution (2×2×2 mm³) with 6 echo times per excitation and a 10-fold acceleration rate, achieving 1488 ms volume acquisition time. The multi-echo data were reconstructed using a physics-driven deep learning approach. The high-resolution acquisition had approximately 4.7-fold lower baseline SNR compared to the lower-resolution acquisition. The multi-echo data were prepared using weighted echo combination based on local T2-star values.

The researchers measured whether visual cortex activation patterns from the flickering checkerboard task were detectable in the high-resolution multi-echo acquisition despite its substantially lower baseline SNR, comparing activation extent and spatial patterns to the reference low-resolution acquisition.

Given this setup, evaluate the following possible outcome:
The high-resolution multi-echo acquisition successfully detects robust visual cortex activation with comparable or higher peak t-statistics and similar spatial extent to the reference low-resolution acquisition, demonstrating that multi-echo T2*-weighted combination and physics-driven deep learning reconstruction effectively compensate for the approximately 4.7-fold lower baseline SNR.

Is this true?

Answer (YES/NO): NO